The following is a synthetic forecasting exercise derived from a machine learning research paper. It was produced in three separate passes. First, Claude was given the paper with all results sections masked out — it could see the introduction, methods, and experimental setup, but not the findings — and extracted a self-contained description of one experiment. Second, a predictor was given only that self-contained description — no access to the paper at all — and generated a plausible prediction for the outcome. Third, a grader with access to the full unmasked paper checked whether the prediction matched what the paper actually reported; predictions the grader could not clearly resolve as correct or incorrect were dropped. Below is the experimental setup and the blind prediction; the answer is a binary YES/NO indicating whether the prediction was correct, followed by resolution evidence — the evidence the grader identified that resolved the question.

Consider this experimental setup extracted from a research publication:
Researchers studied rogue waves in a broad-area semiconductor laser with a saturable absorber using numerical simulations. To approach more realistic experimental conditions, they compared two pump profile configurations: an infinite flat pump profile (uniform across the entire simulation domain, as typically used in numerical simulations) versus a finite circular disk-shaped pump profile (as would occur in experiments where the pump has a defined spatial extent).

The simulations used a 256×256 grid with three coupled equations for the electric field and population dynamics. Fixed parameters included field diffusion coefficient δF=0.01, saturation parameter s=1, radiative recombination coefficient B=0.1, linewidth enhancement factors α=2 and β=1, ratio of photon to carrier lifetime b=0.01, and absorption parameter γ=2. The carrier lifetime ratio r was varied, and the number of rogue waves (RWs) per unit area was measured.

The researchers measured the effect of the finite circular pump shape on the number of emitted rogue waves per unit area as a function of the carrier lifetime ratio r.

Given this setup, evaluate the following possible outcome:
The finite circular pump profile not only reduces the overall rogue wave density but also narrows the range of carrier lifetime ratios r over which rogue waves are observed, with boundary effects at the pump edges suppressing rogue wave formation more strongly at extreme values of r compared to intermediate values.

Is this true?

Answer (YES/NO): NO